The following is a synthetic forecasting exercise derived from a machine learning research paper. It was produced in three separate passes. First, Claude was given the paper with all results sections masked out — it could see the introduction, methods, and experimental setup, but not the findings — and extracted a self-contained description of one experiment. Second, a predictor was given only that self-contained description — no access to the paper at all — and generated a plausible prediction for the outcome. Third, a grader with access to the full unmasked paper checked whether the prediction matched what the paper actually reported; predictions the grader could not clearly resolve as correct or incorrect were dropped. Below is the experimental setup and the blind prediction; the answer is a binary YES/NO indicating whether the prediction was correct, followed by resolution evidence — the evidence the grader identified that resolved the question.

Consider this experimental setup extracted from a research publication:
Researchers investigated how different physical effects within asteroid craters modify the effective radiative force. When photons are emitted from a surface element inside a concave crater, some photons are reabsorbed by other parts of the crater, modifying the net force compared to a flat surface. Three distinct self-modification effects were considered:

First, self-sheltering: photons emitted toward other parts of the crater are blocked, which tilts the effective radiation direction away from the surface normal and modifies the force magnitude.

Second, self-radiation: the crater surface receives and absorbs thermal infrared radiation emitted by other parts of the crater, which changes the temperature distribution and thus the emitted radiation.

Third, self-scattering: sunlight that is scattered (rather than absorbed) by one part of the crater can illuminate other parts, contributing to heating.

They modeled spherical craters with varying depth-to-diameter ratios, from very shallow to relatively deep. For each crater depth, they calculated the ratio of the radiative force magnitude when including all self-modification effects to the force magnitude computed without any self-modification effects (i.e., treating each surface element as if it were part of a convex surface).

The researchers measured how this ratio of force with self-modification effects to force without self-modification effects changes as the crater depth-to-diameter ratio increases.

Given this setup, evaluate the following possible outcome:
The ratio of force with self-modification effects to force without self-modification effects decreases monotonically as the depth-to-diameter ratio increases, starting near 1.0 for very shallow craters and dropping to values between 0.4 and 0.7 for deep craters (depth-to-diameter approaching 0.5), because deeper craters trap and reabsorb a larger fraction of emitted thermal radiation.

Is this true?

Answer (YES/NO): NO